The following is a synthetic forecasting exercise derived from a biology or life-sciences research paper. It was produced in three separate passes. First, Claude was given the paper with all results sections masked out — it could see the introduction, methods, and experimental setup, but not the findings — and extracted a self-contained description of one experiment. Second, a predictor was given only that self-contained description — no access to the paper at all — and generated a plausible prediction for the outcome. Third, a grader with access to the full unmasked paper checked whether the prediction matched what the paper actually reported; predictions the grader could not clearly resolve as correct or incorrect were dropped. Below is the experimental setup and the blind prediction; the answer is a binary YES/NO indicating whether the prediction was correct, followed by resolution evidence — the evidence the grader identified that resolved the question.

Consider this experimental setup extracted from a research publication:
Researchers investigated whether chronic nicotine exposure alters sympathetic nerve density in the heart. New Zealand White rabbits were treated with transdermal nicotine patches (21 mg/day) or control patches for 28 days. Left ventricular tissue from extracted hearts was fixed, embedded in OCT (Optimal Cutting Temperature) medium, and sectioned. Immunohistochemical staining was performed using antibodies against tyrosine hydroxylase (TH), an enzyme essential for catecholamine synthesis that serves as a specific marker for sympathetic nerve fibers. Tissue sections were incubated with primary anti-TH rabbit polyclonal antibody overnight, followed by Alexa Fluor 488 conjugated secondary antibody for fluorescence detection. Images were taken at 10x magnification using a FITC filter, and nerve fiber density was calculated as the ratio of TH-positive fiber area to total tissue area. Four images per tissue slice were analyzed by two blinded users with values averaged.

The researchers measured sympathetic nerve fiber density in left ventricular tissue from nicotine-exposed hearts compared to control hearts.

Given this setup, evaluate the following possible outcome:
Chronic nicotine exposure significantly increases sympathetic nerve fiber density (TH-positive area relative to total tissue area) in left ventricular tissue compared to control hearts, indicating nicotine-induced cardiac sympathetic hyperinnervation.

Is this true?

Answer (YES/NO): NO